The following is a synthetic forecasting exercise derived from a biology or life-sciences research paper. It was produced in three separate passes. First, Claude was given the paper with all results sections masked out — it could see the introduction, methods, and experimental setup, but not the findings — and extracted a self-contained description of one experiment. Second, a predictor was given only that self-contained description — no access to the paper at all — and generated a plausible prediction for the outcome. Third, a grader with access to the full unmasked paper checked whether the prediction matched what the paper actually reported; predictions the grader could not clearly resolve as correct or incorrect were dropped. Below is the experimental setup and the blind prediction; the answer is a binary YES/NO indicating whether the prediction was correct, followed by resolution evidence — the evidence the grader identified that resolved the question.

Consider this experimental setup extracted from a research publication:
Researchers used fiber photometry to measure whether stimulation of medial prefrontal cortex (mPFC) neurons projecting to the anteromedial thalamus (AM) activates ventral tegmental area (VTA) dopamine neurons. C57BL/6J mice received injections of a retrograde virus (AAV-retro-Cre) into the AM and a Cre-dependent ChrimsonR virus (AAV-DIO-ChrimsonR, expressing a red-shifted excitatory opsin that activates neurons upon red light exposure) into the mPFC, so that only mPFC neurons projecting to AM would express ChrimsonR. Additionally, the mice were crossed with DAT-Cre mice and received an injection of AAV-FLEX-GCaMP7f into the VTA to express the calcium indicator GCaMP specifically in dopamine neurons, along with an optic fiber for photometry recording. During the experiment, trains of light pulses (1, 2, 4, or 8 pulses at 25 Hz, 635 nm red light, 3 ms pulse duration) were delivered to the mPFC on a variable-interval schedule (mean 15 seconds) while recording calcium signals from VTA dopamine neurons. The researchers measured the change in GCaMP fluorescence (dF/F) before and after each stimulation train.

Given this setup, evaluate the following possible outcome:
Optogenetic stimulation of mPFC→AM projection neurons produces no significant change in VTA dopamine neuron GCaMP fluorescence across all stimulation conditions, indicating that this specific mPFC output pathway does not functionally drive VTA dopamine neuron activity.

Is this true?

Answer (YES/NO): NO